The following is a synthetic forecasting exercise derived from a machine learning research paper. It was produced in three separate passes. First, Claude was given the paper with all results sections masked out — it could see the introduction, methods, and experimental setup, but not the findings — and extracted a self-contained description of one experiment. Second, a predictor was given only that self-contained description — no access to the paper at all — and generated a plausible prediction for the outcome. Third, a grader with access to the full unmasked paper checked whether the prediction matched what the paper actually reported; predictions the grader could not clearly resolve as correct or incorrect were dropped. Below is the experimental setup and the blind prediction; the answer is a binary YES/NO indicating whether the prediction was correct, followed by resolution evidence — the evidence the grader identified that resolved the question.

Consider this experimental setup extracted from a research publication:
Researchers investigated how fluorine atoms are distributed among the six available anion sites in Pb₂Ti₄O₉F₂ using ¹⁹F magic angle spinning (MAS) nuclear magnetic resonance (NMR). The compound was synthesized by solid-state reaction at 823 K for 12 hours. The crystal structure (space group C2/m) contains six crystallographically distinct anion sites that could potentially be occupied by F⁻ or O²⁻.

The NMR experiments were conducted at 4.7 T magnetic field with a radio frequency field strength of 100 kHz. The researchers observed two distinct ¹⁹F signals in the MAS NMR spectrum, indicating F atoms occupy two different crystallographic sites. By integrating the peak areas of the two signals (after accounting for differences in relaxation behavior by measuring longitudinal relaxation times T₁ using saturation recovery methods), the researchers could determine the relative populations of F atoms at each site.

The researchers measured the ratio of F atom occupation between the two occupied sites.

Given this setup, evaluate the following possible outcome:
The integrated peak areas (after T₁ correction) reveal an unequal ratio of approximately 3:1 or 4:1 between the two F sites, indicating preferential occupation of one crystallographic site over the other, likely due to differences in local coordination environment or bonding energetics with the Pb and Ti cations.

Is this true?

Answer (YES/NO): NO